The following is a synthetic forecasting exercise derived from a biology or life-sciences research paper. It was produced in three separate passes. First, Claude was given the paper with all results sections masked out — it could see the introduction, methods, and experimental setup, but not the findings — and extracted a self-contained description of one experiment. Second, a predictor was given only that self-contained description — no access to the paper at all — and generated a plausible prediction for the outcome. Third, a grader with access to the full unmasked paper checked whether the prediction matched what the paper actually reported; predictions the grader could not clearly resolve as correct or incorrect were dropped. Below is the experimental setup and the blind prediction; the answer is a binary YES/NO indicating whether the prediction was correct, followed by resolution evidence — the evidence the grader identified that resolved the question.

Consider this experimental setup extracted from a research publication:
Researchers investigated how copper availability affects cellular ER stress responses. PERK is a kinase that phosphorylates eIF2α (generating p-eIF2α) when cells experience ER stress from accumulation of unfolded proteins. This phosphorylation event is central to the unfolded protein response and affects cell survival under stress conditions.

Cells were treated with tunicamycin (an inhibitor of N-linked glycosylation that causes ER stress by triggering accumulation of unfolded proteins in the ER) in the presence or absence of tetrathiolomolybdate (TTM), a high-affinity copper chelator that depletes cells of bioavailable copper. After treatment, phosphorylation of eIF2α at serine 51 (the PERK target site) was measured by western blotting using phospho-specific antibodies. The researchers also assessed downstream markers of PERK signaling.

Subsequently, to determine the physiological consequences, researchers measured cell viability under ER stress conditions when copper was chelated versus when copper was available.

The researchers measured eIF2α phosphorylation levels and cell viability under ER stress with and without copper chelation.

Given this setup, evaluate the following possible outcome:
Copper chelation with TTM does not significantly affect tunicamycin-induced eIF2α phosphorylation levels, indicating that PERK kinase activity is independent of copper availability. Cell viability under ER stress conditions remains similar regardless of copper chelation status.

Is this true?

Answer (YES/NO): NO